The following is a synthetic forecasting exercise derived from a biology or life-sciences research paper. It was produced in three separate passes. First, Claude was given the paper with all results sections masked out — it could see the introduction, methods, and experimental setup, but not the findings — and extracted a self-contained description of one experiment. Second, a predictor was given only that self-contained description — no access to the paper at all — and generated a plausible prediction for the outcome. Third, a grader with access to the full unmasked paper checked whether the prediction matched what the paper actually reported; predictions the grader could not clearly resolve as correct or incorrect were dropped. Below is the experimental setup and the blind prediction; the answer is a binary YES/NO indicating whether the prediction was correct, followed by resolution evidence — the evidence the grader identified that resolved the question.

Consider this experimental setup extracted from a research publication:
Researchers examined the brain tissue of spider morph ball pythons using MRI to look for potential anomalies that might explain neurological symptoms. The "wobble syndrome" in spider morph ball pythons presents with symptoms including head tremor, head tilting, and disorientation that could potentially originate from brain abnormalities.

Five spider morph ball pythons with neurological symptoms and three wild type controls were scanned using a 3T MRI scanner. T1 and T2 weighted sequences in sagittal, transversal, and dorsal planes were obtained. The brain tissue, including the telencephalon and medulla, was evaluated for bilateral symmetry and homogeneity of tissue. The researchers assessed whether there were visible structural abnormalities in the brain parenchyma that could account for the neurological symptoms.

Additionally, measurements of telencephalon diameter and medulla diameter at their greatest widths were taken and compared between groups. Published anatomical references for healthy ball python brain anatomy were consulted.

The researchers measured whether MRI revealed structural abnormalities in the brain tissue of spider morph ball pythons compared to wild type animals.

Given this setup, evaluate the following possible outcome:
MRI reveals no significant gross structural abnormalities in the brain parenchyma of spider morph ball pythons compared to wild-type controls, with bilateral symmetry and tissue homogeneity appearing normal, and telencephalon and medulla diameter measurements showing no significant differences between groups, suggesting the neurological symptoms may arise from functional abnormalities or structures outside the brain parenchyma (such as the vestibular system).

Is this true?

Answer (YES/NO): YES